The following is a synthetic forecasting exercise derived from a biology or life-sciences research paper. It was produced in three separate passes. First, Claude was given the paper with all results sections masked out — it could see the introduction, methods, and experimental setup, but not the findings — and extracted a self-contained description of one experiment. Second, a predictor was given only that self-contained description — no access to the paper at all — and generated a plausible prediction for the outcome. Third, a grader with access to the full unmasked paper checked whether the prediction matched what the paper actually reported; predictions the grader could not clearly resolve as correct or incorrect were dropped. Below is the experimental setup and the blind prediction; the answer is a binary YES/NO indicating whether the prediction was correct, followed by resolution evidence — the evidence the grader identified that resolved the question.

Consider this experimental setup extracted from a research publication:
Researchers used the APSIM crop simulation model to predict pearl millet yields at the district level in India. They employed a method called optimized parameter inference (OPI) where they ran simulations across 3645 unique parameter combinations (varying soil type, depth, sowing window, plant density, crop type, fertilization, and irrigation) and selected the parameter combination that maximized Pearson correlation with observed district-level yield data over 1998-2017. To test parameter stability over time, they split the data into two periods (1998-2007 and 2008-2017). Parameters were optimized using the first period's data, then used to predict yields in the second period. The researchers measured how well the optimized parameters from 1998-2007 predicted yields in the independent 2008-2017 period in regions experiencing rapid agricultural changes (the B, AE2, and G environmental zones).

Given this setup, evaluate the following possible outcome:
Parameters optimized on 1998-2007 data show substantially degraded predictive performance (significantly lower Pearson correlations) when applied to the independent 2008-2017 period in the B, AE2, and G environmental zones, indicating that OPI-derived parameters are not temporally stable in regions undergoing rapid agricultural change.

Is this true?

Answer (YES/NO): YES